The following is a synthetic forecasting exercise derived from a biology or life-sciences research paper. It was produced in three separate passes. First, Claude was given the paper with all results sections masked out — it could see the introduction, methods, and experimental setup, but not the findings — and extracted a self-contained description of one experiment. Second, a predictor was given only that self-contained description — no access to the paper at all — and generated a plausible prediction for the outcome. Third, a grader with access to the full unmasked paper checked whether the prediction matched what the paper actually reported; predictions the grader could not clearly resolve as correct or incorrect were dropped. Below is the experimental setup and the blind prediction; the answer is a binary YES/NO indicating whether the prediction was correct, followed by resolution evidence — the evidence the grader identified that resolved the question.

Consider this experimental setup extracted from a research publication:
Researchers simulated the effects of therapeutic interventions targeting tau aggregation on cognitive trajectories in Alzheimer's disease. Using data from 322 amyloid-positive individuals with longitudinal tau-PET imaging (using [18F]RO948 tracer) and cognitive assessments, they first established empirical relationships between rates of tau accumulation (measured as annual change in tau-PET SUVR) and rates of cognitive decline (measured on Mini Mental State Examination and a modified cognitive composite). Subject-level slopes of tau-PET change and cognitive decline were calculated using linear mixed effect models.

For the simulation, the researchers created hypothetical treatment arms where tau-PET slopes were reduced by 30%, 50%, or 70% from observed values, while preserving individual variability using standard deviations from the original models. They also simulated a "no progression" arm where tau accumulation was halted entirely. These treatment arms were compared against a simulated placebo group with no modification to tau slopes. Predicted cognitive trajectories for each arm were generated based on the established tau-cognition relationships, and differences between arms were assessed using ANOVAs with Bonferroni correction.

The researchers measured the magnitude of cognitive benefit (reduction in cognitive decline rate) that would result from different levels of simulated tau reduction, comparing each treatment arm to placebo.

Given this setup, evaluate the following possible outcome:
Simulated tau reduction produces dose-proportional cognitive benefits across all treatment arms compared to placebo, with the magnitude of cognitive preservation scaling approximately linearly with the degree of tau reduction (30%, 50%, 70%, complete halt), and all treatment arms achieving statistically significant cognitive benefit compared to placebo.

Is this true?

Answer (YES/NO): NO